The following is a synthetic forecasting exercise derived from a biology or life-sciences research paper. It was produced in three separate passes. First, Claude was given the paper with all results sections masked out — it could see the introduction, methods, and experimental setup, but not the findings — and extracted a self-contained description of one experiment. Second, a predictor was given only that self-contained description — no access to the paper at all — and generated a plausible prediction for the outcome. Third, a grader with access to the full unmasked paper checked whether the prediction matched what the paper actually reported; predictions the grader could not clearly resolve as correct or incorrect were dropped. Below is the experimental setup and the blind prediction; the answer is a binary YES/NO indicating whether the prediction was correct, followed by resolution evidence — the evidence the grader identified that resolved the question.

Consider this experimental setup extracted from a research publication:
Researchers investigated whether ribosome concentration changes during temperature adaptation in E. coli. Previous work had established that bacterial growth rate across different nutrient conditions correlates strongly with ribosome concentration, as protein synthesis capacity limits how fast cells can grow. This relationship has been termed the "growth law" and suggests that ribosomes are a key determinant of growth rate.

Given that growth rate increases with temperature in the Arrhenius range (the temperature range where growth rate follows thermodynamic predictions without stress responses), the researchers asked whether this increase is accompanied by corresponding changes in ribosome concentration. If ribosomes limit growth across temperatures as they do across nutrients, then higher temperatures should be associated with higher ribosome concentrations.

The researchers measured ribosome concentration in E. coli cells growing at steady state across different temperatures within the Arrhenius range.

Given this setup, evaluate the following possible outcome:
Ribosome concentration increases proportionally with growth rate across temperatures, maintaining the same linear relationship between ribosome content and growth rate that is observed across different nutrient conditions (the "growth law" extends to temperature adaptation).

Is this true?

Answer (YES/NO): NO